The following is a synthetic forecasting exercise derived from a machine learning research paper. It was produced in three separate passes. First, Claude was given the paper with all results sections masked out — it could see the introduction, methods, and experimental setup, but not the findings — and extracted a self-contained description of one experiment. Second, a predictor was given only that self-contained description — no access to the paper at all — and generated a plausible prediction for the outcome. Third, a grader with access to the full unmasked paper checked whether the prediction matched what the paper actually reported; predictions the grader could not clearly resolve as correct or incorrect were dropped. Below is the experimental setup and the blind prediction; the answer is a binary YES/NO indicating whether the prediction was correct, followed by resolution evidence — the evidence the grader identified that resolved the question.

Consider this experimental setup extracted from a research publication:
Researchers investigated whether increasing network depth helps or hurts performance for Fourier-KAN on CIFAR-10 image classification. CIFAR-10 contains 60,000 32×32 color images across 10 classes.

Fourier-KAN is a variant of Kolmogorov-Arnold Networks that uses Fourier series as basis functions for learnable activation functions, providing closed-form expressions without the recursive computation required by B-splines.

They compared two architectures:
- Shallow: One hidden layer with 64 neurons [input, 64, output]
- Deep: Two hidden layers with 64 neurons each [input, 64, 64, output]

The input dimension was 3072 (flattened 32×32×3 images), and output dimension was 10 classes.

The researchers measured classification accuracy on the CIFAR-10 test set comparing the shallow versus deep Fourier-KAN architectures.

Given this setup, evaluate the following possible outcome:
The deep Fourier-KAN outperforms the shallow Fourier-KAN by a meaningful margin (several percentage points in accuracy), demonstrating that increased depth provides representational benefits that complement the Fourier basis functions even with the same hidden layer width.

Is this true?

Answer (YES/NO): NO